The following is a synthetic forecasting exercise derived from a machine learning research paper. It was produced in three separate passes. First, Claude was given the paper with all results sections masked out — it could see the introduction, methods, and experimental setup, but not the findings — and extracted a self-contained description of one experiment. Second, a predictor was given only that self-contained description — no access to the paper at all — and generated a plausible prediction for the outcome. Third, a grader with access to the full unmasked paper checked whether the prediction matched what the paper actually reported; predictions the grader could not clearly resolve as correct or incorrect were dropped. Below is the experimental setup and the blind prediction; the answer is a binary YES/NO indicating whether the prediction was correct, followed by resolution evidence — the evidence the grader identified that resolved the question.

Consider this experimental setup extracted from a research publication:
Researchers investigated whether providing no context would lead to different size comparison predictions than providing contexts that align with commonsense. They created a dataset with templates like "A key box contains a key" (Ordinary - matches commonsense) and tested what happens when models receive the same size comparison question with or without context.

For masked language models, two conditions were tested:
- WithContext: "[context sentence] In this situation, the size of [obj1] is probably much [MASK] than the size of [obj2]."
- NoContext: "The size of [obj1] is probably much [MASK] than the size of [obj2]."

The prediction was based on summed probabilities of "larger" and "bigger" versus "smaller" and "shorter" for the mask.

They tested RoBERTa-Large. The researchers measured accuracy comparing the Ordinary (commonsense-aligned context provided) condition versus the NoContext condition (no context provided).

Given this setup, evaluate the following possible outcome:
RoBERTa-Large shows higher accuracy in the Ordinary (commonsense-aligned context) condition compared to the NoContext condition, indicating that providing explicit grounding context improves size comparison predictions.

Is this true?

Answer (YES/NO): YES